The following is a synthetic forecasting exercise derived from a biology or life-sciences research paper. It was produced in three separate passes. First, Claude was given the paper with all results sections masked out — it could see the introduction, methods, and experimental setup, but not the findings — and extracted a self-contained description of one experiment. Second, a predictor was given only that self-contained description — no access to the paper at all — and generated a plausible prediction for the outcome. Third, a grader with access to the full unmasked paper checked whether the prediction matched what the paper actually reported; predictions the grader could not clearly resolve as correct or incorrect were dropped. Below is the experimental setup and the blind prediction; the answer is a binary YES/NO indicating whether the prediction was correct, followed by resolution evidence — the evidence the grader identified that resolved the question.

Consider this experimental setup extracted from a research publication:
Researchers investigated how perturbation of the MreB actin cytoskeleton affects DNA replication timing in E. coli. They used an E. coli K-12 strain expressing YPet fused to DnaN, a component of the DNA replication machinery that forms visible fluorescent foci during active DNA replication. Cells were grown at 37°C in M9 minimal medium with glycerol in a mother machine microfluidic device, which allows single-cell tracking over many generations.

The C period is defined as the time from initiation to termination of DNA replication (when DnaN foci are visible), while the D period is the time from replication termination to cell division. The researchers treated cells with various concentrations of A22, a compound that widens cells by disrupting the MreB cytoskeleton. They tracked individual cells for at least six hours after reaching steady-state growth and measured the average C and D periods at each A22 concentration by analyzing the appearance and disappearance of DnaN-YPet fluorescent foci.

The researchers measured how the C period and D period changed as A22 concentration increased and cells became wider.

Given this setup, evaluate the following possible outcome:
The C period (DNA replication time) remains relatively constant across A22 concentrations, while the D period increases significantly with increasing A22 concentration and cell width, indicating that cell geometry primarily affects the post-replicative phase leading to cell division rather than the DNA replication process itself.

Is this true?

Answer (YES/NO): YES